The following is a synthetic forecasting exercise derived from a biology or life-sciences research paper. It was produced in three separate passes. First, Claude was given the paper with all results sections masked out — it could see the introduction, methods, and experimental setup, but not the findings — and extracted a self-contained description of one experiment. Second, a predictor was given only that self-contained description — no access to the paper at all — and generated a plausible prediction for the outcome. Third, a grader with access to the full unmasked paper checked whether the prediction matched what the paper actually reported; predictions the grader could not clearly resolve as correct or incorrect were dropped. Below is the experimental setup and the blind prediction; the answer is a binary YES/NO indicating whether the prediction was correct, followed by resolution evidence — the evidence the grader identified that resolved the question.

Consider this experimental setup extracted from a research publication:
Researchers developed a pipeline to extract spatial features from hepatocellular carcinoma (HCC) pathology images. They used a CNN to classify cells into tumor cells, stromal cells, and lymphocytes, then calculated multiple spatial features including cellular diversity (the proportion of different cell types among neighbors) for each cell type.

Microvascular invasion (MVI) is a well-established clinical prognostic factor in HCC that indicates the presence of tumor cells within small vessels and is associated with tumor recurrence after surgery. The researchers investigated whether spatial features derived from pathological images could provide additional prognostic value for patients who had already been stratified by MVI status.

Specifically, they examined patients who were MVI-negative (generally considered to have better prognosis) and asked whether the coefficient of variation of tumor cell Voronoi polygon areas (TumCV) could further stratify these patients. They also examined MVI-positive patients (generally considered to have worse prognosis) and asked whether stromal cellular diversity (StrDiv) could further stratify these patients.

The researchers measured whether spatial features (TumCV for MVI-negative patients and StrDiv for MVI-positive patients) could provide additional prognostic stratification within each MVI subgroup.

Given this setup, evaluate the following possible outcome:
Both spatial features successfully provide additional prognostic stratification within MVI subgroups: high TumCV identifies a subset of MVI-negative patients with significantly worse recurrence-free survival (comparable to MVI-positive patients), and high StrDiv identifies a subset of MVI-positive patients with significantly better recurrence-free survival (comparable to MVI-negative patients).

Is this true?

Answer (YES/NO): NO